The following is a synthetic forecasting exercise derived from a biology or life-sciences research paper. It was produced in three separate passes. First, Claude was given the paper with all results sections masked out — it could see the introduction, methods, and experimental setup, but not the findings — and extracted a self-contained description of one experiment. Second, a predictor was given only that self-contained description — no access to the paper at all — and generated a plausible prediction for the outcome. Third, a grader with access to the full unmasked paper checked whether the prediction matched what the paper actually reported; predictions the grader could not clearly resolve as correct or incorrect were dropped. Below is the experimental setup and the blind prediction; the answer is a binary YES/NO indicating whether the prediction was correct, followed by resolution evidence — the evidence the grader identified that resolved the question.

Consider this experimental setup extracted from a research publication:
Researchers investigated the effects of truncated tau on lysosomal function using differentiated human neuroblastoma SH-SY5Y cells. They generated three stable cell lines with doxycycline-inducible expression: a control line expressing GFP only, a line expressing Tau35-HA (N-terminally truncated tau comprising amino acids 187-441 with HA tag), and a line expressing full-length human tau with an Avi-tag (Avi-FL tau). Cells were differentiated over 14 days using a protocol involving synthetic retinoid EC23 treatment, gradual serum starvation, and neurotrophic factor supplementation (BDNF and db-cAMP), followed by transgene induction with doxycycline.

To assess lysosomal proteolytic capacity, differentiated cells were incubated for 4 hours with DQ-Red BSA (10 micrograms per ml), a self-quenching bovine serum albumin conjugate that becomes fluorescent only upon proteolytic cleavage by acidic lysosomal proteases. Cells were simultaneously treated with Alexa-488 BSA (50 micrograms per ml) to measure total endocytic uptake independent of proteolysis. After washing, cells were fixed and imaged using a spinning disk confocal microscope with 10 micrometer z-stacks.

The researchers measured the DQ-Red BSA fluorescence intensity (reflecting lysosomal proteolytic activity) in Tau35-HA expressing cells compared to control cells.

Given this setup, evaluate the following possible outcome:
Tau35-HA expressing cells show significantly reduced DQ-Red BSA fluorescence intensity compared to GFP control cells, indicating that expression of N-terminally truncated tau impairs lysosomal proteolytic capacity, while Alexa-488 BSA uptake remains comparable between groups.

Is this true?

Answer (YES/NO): NO